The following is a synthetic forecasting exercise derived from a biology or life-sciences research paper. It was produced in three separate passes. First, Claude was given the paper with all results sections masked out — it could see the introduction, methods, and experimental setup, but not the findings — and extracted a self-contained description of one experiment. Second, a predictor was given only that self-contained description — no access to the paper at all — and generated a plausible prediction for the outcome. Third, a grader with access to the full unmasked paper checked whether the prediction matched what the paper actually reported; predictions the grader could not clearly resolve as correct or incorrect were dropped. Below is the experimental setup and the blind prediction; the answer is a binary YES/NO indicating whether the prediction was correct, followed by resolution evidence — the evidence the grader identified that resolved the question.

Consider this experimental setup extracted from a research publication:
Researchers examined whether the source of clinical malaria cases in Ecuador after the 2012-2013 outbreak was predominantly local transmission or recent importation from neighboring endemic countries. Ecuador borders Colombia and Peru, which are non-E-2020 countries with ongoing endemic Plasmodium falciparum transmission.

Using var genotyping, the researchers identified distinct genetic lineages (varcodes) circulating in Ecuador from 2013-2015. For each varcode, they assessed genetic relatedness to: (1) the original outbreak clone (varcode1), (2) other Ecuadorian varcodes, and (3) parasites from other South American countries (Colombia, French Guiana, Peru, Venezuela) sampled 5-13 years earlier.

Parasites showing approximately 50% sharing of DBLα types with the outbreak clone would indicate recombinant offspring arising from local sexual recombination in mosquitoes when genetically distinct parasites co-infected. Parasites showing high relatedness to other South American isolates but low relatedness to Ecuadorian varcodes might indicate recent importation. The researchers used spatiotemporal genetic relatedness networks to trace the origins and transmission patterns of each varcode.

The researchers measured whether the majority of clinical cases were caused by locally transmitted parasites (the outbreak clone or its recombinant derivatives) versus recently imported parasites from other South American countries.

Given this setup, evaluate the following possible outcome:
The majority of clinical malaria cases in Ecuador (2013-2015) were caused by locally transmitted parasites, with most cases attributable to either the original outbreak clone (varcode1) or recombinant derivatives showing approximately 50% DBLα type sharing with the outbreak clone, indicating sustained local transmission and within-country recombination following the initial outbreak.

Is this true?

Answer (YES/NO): YES